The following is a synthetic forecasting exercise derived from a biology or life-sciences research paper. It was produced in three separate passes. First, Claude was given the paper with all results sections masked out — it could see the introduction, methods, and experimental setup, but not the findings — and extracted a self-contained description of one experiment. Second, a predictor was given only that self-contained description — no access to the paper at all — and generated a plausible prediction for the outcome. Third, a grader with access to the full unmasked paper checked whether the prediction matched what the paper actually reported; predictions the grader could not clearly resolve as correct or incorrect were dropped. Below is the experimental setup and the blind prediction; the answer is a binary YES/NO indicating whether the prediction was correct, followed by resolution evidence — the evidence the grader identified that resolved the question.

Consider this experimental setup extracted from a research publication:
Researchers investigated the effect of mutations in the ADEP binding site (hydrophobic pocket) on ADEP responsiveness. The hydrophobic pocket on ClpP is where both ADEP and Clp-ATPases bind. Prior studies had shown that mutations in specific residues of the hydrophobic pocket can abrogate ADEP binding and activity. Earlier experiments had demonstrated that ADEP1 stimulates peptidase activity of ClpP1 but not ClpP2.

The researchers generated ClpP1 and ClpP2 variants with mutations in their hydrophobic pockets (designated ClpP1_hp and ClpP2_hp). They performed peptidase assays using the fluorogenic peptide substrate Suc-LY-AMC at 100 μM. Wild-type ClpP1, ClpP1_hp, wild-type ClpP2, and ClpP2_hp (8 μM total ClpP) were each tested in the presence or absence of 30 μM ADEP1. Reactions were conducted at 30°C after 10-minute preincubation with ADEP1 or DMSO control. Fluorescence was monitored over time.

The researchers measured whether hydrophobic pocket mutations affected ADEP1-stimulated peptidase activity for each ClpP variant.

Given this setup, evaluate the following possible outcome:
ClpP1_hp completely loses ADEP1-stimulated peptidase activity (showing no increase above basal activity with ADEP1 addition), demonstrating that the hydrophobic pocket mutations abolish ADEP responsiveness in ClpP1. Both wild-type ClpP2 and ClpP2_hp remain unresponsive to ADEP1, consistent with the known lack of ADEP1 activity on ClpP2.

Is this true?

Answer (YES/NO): YES